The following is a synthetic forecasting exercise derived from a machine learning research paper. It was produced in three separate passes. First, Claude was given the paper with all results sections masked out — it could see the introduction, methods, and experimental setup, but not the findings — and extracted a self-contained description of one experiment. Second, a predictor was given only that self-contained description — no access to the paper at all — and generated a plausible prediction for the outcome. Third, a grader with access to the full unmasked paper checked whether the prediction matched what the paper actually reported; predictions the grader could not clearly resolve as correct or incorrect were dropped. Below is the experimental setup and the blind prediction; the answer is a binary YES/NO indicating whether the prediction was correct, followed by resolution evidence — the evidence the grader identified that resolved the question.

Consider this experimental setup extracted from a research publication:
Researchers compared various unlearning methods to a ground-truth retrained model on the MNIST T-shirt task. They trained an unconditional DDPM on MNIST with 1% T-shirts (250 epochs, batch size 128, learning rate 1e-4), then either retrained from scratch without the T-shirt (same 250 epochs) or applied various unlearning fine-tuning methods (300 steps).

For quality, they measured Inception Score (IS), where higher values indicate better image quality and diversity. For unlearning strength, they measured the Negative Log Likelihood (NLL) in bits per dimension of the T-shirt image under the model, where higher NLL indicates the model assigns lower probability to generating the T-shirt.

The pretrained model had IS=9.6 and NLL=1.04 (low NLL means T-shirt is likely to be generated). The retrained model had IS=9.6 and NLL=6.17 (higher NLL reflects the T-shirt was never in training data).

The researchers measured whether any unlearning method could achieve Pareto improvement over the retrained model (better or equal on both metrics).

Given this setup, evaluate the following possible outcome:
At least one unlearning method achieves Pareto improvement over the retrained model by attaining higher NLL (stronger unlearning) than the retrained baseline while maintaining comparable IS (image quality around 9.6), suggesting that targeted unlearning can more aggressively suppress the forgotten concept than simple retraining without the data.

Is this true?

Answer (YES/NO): NO